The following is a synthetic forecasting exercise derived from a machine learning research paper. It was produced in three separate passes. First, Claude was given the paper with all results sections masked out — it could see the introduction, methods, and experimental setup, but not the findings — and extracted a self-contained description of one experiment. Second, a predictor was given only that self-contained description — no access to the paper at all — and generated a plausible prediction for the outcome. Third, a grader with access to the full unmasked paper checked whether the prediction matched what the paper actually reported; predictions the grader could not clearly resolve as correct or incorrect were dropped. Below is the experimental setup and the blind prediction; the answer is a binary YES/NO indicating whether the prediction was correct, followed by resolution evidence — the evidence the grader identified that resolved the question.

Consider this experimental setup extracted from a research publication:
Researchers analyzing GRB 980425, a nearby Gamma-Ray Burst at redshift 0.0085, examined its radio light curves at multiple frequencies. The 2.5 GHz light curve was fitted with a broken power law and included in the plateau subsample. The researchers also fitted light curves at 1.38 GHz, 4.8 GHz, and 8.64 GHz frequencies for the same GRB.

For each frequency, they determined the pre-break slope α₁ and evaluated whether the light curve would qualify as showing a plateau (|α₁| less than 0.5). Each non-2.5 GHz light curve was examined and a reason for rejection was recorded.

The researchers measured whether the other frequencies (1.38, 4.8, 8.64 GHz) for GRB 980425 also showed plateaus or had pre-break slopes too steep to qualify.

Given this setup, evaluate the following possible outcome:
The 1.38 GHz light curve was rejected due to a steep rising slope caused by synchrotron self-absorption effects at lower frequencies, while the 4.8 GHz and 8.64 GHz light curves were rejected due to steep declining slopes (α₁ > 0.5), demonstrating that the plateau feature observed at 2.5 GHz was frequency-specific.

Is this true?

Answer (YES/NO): NO